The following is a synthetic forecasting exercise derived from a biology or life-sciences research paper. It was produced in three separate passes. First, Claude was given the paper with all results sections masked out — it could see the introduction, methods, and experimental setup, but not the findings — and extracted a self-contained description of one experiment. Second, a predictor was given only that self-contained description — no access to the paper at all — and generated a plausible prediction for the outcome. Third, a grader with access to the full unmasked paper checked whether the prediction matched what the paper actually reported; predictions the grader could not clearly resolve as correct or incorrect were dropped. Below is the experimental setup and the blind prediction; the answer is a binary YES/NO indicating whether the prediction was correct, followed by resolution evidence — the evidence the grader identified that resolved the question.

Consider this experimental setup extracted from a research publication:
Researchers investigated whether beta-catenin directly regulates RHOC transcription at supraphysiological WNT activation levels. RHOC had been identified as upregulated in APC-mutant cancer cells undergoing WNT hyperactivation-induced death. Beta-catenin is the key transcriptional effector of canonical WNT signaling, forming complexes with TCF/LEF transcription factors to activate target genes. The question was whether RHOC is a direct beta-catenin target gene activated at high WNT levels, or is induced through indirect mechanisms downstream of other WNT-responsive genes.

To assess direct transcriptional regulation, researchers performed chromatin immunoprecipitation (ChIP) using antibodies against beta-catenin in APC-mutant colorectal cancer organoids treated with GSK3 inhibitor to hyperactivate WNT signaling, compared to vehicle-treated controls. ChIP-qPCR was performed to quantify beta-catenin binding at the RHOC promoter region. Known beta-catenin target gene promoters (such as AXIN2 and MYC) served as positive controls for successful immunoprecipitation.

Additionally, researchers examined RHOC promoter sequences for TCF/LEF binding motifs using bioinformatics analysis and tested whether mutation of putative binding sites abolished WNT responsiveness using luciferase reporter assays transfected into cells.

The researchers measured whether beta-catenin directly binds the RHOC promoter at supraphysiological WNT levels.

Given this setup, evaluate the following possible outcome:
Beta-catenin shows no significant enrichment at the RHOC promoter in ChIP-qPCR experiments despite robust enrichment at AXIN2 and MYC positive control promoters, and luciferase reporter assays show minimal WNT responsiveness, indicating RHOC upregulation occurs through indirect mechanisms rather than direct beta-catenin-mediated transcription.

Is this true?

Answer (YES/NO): NO